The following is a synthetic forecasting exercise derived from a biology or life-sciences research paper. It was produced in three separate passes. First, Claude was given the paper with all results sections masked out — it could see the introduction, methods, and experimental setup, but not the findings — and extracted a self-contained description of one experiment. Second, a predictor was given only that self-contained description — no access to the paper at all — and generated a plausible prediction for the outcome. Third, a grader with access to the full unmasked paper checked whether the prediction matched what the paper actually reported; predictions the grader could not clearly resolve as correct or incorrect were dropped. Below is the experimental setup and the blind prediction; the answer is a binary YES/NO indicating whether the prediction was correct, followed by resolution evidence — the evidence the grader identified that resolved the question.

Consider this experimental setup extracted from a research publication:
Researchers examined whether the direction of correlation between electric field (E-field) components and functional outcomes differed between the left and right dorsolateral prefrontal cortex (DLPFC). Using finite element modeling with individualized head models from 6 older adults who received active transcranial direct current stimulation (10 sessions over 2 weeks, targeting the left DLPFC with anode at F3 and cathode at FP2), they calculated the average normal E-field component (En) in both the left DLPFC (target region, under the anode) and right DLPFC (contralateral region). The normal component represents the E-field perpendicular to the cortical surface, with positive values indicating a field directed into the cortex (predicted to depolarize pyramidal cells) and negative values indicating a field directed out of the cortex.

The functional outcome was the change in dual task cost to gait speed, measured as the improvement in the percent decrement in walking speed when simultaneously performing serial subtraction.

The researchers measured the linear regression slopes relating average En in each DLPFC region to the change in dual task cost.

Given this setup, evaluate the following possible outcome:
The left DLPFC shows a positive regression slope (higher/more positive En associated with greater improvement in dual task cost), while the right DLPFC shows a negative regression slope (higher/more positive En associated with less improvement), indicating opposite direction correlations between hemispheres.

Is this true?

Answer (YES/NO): NO